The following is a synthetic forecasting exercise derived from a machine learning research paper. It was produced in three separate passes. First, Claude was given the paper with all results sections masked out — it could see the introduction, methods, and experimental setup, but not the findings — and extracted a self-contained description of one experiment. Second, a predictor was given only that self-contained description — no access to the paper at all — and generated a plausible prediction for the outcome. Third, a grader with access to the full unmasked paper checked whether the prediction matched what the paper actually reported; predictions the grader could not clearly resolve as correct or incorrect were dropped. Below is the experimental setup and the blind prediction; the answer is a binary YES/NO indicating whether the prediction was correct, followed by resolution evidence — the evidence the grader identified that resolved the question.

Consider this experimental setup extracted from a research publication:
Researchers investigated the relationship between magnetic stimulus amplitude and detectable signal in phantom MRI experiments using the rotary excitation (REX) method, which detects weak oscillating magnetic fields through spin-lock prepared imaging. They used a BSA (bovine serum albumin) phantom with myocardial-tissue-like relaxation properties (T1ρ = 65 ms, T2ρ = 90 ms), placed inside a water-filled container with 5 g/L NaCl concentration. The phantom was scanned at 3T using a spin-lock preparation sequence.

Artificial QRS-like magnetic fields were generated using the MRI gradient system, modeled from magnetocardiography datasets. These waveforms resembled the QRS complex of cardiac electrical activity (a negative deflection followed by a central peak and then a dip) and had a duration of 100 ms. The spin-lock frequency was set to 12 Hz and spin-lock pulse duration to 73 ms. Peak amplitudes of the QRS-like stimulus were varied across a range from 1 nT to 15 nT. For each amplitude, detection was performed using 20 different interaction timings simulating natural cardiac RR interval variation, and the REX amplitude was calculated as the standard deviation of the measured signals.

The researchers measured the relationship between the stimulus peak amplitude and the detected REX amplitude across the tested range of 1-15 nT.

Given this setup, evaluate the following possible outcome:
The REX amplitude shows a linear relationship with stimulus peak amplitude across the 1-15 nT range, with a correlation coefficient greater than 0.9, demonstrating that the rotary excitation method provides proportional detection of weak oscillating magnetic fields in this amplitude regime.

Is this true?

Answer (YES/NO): YES